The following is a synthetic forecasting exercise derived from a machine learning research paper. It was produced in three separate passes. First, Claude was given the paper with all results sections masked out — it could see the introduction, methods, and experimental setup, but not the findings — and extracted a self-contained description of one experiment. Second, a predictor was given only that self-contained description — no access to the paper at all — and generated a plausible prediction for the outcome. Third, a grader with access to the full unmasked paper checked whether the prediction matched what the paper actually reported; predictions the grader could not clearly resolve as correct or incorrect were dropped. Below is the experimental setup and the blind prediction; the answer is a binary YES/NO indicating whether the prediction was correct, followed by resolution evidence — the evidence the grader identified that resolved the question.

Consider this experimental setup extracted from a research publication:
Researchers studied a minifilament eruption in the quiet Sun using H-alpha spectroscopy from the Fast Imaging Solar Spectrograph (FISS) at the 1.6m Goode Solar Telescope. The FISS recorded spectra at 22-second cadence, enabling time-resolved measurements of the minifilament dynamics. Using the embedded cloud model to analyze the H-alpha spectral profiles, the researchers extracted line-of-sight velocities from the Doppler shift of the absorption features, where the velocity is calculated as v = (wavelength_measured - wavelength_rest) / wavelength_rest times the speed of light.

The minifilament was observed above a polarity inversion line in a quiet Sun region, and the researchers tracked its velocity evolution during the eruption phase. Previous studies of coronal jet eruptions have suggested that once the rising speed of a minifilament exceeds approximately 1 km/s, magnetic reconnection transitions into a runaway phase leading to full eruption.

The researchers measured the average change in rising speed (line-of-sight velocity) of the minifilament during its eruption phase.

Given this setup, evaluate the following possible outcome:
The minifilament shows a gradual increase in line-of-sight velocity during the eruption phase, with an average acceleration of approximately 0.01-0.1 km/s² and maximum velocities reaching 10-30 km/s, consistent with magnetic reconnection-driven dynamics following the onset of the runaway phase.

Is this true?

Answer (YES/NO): NO